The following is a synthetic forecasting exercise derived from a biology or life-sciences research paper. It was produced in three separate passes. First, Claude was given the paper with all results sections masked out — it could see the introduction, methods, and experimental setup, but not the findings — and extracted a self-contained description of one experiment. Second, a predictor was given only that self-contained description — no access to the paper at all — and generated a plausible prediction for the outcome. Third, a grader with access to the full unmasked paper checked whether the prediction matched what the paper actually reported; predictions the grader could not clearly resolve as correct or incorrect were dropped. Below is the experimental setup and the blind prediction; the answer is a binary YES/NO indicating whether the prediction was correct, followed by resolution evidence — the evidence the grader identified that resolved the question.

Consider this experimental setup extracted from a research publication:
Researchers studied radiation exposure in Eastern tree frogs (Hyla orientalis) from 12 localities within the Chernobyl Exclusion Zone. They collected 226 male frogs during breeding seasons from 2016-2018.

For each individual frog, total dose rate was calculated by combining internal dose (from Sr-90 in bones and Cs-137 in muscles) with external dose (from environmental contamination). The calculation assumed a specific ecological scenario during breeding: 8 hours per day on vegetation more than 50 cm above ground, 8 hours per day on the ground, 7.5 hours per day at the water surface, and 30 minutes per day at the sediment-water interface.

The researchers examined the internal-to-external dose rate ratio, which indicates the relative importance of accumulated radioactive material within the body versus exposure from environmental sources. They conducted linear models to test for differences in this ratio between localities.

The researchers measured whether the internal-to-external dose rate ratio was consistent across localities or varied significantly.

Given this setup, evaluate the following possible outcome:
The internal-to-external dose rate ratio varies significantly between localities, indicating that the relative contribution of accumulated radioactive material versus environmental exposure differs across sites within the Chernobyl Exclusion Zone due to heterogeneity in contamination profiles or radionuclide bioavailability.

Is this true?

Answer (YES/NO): NO